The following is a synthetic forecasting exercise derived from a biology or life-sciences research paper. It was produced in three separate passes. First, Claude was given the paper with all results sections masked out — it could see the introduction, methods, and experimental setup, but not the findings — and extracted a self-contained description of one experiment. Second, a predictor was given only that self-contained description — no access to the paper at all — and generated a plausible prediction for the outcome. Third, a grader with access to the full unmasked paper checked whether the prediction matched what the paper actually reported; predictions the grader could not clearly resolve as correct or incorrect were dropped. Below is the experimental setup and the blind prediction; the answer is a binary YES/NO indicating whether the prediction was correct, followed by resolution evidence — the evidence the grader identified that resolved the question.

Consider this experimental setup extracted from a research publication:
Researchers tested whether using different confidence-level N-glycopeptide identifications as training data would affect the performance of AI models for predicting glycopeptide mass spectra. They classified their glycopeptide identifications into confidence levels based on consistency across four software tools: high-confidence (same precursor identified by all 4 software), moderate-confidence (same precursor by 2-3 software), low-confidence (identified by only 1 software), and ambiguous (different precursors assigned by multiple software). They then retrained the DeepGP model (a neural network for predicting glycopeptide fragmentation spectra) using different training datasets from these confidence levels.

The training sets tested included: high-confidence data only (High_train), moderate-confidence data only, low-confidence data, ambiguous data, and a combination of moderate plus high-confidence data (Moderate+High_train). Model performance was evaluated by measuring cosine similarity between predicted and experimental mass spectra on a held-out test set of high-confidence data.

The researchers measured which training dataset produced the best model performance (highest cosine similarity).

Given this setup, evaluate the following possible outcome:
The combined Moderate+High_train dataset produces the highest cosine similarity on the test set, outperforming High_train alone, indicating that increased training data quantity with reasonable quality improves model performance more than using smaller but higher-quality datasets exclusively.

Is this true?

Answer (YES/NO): YES